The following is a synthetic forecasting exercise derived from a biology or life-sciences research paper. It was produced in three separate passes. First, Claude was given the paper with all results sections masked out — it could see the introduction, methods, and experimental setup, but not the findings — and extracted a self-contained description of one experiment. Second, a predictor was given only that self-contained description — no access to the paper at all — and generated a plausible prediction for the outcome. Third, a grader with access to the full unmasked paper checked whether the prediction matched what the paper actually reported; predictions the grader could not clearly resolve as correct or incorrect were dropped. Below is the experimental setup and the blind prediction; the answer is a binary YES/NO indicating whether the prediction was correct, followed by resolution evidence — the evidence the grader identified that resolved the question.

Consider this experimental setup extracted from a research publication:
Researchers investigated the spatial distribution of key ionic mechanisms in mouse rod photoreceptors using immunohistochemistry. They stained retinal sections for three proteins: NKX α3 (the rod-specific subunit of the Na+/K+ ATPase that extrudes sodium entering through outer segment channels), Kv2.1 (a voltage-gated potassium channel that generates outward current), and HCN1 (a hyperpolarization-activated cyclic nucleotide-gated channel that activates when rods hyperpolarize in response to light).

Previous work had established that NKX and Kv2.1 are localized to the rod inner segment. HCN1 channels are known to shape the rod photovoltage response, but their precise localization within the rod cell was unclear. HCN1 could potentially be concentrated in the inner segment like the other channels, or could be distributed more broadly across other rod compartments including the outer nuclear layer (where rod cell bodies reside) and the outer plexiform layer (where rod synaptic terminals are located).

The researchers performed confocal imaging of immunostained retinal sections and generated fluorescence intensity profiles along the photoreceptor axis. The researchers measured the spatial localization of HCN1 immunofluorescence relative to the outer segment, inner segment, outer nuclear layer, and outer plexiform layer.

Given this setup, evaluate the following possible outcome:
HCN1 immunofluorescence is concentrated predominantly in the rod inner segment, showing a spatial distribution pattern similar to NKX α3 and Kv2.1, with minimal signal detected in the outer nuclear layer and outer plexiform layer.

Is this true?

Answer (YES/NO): NO